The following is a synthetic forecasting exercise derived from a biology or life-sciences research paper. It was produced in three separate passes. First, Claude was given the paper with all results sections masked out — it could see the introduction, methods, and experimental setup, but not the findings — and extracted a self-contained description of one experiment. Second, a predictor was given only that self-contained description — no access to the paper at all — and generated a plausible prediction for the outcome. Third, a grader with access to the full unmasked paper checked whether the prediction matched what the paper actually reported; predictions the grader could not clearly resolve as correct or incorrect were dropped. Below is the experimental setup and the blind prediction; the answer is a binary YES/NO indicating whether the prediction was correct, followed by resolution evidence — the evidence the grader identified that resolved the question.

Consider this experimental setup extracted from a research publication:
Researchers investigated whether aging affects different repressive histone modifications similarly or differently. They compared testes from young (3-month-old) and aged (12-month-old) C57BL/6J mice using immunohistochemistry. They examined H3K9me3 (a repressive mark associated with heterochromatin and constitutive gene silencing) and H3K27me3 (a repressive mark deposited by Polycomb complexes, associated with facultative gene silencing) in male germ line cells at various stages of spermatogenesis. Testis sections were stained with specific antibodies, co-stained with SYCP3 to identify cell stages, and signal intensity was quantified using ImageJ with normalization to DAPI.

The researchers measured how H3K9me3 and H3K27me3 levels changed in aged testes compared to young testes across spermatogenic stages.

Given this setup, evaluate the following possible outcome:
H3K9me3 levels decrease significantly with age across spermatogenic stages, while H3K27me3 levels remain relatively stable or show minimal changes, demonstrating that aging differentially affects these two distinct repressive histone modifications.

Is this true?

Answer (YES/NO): NO